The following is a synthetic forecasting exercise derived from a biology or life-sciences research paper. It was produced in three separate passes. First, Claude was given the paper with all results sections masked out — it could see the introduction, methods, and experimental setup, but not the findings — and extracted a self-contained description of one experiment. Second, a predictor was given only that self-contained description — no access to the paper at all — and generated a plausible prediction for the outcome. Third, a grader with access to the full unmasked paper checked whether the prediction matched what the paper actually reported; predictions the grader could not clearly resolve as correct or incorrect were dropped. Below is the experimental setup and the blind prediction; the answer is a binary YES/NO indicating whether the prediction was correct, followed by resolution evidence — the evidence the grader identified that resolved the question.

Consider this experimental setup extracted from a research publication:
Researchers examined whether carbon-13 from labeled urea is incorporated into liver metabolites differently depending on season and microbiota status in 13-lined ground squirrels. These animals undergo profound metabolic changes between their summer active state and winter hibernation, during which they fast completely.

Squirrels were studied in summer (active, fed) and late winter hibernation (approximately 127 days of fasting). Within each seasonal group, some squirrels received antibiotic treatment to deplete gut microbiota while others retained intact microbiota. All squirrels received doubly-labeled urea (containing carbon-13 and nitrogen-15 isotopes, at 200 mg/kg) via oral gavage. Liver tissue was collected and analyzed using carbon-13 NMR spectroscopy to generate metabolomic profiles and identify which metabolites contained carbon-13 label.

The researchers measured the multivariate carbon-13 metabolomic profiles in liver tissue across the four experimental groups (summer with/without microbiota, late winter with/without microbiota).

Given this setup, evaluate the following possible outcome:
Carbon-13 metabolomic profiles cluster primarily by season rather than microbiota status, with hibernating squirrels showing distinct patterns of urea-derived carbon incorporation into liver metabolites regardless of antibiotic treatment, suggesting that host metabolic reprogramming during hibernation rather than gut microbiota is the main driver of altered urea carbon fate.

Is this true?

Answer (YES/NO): YES